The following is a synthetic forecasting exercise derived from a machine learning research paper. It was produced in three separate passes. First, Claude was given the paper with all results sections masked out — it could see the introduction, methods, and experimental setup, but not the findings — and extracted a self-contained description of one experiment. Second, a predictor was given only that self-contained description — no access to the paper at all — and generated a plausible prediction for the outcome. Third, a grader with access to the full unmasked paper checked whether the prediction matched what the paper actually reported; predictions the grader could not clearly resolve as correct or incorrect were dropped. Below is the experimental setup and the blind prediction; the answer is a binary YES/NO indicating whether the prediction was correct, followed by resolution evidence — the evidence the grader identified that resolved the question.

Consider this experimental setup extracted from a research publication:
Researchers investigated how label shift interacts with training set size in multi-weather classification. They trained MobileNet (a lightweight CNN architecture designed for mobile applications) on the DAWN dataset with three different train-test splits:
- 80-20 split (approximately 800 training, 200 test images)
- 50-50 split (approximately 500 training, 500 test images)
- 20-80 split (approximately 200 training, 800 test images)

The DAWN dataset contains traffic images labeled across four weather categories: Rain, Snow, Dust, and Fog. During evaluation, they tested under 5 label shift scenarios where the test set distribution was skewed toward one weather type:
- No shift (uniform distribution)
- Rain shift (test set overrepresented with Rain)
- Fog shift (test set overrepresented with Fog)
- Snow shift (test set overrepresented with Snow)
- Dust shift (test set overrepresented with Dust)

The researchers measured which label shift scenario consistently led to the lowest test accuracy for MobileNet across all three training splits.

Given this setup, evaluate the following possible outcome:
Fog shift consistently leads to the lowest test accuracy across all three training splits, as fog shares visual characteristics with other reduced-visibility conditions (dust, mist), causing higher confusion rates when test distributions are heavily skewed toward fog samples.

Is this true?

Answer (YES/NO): NO